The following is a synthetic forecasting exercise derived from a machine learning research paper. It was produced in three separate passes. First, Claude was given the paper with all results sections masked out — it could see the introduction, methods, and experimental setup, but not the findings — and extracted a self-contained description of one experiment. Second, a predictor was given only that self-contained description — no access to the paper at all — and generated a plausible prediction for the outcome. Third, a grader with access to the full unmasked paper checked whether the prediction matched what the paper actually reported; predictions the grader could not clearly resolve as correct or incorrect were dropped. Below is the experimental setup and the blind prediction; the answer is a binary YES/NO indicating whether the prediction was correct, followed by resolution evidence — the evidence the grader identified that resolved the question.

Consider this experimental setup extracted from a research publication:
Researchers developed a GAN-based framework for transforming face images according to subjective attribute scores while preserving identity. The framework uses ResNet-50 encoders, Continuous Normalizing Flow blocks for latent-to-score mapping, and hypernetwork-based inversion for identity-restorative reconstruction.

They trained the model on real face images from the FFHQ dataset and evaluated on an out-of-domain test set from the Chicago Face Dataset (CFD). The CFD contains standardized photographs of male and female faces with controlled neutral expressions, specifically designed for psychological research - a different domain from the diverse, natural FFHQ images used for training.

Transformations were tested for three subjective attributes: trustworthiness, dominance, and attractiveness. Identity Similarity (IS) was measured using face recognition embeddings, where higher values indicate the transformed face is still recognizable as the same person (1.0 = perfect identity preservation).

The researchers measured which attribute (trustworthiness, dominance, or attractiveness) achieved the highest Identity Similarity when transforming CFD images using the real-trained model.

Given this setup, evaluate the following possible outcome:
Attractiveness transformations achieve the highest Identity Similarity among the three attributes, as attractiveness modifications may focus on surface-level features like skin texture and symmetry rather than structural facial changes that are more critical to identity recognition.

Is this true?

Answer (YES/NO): YES